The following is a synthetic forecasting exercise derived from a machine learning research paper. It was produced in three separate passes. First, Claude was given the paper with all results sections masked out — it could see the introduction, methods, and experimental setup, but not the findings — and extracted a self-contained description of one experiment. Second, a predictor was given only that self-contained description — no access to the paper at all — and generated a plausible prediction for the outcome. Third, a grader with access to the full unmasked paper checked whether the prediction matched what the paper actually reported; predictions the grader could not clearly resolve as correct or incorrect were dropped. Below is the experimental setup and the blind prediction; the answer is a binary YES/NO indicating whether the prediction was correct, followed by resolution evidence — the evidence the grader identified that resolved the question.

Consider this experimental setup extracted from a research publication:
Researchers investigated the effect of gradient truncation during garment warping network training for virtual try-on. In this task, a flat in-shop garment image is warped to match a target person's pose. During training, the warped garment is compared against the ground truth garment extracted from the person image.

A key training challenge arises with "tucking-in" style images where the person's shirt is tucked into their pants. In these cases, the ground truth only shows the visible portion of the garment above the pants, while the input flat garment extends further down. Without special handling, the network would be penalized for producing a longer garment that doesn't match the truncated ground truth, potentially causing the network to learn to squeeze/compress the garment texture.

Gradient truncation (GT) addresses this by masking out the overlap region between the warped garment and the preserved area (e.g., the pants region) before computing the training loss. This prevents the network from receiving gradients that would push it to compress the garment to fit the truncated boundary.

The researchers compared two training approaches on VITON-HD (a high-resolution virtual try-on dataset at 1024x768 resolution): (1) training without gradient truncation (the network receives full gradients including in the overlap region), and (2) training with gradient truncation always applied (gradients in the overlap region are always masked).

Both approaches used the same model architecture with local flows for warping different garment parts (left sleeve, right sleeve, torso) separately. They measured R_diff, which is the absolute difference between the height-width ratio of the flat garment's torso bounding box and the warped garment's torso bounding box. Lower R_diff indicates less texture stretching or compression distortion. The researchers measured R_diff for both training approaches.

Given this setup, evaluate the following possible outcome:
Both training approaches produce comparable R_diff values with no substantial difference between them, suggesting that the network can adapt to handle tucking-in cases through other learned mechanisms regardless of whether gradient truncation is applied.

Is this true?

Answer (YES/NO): NO